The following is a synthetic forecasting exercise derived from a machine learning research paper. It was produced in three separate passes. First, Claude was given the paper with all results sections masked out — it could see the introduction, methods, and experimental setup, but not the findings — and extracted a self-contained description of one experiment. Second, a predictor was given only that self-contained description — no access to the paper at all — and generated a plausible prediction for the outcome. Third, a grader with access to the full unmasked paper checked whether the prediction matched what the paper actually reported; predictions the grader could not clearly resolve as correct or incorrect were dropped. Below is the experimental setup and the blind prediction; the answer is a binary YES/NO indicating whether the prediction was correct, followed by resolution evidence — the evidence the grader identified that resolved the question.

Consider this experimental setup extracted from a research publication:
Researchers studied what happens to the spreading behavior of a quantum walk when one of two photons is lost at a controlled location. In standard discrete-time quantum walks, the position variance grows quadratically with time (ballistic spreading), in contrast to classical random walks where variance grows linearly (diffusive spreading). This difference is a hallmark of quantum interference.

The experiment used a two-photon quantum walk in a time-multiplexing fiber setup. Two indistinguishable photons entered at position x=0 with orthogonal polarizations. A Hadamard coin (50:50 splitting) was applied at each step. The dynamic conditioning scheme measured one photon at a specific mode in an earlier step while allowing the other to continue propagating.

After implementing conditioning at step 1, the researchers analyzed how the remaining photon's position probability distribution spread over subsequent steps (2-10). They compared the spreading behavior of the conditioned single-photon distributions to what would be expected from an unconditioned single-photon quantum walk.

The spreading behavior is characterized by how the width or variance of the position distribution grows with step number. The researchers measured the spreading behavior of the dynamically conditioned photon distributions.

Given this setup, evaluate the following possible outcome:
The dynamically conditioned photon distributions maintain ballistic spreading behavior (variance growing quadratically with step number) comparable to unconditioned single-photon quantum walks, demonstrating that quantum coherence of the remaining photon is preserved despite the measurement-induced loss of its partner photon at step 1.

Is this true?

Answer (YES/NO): YES